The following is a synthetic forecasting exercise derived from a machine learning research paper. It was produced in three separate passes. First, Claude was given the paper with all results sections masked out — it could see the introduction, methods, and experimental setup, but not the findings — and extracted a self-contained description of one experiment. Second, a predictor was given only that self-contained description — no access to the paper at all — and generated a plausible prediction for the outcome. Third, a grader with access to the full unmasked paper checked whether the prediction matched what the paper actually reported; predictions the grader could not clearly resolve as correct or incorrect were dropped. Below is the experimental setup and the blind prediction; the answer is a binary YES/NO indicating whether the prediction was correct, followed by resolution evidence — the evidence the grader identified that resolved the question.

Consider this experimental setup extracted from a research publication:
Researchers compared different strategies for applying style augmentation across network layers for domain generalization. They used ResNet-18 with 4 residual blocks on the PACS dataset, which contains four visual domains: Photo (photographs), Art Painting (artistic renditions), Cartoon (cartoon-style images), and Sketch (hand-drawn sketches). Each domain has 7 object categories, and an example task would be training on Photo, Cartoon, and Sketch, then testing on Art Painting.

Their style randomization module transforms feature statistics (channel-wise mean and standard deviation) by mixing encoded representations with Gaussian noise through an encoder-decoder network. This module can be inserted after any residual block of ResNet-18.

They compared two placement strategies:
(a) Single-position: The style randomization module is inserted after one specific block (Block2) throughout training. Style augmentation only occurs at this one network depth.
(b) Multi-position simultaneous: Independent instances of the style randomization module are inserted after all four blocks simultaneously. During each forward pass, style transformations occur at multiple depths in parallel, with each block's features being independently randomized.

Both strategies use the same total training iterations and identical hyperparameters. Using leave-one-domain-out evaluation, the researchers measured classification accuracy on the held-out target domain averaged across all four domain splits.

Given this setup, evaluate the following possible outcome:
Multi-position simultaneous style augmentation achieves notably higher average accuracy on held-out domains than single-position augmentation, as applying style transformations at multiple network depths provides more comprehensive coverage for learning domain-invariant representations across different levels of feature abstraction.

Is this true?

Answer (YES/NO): NO